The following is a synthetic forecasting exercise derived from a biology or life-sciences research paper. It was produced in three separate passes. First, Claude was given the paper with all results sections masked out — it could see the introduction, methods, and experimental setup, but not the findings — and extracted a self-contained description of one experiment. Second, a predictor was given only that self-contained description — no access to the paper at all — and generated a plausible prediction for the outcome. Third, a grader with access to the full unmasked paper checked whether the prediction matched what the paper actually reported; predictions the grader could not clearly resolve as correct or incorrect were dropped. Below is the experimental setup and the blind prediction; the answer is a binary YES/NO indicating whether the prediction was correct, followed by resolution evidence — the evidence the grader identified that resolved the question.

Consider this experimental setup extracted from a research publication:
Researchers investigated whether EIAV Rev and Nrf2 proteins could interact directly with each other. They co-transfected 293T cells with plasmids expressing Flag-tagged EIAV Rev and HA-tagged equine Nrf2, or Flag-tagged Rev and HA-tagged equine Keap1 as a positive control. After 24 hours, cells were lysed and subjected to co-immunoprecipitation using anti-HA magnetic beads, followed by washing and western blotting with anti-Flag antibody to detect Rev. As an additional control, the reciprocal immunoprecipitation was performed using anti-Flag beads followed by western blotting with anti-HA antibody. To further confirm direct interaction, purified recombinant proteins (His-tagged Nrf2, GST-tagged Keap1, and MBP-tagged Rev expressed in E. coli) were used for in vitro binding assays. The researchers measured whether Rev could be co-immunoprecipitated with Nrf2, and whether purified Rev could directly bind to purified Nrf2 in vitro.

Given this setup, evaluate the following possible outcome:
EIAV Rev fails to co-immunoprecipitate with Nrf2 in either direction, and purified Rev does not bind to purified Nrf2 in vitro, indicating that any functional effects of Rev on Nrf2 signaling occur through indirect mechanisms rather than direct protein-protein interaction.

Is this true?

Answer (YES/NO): YES